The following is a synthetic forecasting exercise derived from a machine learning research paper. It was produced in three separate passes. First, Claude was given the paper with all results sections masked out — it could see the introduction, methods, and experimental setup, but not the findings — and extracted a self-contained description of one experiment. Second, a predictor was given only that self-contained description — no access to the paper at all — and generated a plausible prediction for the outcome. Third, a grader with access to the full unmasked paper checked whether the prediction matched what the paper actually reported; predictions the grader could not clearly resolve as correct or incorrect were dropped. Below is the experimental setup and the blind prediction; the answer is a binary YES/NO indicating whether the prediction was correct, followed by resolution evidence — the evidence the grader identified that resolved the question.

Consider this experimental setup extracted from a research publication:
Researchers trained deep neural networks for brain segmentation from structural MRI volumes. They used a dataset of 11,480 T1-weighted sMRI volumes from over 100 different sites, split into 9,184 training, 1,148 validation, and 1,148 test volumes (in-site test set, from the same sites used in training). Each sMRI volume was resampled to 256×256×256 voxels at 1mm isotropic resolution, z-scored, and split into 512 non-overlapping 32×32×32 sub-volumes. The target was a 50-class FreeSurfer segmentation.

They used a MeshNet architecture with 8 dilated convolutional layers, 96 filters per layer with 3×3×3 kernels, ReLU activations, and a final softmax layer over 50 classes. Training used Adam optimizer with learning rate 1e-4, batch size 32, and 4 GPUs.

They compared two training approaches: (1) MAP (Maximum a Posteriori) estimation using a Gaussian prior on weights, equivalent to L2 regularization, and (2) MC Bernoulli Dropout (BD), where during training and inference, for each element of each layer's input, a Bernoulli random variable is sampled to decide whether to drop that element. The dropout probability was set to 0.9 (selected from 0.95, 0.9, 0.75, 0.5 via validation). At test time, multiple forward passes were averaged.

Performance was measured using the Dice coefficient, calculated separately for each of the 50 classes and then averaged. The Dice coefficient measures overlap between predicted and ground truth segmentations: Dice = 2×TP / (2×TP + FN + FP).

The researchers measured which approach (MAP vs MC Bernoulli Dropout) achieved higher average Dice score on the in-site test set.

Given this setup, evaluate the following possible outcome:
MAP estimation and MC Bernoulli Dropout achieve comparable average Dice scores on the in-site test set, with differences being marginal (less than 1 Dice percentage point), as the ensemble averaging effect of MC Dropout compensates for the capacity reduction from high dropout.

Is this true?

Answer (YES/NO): YES